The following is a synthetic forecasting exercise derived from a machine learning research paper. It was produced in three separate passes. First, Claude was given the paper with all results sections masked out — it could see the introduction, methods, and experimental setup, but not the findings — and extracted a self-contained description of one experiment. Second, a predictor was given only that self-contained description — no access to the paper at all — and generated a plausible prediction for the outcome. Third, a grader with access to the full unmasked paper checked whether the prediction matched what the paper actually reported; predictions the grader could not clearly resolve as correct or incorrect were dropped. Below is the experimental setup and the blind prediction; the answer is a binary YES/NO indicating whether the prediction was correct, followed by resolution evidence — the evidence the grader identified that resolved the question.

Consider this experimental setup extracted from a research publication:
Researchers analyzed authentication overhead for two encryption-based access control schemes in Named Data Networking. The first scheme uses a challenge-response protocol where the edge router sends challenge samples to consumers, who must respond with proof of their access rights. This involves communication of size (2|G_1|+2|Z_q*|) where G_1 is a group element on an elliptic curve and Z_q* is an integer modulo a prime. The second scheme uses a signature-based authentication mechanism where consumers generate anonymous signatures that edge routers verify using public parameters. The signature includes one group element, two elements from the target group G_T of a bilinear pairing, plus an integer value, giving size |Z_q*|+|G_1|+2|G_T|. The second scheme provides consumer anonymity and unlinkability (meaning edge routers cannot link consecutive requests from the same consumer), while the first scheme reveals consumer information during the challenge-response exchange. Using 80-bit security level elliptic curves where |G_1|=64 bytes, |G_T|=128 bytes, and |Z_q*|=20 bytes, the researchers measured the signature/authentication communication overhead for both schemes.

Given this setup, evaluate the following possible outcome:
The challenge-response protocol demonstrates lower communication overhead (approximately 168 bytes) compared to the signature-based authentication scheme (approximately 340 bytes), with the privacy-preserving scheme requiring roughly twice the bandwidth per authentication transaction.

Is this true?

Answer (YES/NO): YES